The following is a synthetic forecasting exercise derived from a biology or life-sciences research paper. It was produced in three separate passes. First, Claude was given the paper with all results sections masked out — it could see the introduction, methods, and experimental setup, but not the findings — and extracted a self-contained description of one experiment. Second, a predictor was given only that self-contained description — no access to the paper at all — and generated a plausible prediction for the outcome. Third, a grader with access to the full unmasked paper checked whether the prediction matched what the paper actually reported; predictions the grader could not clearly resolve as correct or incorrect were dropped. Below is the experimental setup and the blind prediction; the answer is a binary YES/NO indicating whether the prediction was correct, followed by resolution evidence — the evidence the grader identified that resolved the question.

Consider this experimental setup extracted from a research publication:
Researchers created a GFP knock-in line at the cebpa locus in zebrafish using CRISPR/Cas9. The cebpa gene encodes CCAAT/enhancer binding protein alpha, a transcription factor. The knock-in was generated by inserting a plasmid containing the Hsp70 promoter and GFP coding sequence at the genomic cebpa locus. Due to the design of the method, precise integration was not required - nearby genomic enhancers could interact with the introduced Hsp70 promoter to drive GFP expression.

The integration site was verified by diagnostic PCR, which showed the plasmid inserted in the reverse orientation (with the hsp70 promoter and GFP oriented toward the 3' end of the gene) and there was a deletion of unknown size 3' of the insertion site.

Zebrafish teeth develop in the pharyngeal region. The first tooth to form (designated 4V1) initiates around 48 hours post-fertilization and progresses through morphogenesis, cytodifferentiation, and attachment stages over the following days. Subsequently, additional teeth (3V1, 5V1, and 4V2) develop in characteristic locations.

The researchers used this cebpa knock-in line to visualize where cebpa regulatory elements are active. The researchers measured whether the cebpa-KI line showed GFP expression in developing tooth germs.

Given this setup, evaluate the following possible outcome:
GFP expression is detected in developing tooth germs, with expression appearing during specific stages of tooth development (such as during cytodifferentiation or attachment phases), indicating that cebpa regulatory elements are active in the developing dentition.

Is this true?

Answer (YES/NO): YES